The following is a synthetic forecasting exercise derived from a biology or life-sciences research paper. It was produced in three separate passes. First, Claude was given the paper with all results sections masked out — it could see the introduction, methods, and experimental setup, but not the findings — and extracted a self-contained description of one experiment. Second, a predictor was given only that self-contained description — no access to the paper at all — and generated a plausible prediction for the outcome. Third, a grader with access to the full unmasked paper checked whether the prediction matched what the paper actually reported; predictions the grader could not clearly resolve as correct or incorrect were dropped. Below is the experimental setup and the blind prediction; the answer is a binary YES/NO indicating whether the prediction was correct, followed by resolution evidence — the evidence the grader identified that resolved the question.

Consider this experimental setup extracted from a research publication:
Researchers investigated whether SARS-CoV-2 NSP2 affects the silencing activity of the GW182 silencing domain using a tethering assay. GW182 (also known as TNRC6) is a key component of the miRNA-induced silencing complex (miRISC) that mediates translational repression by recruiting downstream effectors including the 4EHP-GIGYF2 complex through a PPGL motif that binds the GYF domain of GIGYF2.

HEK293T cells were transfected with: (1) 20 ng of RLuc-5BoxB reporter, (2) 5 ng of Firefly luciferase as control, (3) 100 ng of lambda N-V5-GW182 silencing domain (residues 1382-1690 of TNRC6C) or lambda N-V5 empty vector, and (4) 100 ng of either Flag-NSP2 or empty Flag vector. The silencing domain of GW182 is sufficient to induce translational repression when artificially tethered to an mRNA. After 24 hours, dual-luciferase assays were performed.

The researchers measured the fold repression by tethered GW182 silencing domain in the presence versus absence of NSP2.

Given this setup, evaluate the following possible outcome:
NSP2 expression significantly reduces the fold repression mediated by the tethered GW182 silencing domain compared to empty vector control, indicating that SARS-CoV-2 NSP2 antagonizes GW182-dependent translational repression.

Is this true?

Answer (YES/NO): YES